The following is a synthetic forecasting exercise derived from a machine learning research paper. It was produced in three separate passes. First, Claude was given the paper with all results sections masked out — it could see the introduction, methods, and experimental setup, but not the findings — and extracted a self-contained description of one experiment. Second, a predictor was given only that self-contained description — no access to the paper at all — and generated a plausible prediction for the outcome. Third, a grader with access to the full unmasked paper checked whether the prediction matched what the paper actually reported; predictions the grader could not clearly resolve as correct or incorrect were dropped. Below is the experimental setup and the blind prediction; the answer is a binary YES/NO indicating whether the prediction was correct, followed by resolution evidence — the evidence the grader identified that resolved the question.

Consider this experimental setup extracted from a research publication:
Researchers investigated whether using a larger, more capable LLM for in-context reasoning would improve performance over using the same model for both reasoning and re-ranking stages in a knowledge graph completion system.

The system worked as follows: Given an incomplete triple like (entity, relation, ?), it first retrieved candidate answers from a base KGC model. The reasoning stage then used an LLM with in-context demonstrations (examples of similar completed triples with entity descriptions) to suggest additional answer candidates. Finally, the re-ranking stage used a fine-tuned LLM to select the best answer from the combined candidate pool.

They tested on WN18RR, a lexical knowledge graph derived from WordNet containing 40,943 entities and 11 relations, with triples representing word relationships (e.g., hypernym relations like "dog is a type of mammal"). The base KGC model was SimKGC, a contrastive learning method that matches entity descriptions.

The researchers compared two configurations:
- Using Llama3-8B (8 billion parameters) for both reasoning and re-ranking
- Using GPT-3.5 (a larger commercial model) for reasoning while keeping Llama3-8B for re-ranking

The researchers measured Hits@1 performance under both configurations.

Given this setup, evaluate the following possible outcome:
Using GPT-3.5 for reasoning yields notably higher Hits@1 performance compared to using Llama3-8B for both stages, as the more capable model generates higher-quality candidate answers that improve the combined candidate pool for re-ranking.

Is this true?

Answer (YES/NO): NO